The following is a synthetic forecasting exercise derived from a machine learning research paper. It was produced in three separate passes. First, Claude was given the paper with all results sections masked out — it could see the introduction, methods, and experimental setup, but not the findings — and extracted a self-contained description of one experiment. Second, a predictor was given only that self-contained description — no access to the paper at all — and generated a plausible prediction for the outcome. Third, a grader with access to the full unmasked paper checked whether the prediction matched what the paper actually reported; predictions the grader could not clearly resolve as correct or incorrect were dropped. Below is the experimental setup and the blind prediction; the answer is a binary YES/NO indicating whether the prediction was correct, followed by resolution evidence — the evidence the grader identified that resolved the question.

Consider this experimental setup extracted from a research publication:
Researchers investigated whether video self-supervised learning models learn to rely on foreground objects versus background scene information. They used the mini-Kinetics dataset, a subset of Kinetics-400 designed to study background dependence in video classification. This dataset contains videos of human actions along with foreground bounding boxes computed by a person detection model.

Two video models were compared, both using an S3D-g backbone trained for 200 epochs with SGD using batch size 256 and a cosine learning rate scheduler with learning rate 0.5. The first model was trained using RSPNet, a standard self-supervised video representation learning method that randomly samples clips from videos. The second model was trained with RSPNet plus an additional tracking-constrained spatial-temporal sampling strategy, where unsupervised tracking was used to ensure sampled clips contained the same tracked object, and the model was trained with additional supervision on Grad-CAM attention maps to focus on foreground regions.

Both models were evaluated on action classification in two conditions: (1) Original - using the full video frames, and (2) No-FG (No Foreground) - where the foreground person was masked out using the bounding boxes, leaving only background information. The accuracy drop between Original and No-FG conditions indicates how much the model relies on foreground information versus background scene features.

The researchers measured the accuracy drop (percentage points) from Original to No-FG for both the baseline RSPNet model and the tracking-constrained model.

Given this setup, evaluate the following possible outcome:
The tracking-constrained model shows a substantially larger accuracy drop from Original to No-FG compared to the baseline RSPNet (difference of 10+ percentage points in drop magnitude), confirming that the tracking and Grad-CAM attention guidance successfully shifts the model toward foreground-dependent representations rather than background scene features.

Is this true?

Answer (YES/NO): NO